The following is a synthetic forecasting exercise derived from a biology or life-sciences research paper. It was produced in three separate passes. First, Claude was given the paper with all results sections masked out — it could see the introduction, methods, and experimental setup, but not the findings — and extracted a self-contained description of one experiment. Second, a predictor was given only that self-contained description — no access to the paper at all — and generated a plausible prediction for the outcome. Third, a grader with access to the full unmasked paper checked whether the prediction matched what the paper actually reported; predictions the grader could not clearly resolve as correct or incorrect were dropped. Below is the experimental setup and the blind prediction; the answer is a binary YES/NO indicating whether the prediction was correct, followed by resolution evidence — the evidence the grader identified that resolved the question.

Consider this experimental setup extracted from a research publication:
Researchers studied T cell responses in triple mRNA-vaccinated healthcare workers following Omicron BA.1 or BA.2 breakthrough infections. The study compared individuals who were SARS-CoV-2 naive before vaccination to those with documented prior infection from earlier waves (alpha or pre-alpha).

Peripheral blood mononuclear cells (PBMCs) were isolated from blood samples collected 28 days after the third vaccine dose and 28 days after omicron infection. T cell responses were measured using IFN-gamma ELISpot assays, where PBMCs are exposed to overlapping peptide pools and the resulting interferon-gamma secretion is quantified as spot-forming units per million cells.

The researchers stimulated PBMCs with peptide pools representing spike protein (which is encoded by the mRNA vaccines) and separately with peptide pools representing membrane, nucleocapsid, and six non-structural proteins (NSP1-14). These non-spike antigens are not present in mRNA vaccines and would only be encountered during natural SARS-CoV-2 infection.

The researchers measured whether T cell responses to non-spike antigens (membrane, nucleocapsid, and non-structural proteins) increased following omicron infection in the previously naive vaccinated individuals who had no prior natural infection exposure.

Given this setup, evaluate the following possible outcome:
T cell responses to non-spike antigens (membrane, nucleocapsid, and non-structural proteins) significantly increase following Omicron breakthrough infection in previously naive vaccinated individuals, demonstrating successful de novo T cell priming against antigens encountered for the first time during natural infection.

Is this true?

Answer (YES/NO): YES